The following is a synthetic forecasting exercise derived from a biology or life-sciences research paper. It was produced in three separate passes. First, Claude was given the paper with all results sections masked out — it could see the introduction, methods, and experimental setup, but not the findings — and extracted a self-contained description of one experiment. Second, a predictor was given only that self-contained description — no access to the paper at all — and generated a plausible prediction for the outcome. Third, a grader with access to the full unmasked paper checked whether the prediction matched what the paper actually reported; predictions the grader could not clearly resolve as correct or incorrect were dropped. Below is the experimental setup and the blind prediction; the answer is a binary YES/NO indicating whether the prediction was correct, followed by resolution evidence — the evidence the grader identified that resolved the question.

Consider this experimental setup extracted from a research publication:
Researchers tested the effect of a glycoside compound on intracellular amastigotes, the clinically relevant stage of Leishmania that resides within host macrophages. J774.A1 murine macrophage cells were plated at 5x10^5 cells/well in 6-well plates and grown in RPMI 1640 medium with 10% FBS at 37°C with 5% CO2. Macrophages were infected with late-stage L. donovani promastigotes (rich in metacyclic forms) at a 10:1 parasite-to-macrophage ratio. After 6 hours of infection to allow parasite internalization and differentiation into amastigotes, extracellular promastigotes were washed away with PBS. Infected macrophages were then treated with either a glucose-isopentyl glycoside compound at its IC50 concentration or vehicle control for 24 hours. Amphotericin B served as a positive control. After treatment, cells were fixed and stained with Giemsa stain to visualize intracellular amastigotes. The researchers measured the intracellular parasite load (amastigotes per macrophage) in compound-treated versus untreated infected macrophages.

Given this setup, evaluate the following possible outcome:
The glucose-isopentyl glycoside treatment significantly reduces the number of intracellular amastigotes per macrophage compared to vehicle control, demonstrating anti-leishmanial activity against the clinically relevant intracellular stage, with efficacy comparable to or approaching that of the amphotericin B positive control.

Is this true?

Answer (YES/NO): NO